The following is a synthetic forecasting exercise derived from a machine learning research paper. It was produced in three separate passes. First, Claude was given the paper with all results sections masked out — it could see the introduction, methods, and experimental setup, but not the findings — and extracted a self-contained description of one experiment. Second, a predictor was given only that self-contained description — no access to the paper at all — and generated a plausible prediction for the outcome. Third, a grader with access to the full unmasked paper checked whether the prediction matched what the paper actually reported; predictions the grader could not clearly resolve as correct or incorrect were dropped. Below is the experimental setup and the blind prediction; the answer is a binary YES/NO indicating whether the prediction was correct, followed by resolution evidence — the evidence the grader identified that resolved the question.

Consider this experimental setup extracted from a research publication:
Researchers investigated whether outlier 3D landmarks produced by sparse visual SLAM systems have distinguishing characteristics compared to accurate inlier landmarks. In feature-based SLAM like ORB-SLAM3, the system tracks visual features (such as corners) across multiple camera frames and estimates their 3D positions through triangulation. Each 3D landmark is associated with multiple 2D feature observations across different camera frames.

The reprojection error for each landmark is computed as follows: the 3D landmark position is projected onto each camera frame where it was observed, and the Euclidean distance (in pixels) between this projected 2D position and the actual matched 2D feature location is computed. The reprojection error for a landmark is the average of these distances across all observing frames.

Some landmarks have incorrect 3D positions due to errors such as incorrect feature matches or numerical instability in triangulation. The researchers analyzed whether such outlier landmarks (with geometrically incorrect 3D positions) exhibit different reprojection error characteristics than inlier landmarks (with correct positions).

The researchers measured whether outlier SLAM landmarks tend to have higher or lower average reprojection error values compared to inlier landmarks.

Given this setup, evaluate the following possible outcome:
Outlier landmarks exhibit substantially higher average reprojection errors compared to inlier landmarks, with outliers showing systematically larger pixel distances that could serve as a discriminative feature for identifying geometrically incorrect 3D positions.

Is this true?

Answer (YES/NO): YES